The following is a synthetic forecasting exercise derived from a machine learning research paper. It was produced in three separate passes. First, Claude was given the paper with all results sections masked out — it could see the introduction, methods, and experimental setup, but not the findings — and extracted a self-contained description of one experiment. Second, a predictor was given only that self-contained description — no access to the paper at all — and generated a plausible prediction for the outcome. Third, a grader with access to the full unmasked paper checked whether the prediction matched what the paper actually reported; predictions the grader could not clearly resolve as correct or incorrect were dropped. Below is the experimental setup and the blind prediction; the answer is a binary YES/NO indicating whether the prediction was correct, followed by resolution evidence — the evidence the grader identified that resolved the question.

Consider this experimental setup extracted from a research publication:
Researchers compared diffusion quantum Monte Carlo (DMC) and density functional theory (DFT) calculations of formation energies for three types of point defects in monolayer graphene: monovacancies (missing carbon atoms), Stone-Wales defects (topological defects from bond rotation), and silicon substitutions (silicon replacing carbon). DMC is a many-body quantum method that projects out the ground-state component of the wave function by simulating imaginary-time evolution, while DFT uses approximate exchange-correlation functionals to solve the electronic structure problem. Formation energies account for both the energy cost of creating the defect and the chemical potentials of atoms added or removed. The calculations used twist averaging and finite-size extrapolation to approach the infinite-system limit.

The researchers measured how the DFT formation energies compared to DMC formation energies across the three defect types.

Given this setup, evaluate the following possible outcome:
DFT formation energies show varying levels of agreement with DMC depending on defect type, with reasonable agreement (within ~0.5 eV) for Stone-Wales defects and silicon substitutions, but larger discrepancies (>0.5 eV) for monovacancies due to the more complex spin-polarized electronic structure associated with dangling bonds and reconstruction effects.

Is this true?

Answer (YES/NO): NO